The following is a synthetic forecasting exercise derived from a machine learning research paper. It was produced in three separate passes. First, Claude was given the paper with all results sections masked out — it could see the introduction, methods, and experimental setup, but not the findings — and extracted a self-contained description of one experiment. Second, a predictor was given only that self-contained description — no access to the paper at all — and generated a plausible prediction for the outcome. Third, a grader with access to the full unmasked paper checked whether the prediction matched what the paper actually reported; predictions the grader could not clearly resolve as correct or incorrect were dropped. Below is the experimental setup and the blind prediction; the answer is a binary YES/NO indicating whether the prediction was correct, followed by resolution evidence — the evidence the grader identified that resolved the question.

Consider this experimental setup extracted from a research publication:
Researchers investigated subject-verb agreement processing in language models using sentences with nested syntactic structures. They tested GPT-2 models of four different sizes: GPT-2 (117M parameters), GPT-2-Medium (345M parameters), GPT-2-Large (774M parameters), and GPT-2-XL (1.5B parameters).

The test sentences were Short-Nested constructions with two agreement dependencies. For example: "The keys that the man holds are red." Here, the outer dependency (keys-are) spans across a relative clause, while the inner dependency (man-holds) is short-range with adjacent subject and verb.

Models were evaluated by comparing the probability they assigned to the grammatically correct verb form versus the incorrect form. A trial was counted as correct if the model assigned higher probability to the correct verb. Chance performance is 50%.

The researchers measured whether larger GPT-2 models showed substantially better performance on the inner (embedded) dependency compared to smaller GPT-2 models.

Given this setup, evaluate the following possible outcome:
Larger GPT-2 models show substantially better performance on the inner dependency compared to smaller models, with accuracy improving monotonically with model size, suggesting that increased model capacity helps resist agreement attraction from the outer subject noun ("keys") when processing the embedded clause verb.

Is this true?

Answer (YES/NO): NO